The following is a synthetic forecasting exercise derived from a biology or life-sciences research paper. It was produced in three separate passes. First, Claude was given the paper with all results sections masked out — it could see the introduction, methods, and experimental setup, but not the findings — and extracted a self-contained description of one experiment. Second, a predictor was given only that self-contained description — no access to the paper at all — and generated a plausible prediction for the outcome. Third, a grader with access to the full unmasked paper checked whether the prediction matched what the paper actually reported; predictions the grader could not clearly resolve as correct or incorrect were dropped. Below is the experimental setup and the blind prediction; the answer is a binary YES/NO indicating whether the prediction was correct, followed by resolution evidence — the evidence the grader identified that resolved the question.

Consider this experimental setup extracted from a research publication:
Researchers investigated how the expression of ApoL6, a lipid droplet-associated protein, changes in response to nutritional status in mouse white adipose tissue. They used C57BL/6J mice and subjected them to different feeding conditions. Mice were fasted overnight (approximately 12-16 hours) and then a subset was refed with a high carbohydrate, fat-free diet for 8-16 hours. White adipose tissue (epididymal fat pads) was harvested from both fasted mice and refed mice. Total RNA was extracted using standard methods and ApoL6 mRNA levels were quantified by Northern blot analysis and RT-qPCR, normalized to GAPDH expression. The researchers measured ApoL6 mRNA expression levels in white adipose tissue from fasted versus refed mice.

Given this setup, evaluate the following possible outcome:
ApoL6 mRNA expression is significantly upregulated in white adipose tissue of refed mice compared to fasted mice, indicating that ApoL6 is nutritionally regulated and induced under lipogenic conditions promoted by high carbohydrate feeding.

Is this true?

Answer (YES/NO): YES